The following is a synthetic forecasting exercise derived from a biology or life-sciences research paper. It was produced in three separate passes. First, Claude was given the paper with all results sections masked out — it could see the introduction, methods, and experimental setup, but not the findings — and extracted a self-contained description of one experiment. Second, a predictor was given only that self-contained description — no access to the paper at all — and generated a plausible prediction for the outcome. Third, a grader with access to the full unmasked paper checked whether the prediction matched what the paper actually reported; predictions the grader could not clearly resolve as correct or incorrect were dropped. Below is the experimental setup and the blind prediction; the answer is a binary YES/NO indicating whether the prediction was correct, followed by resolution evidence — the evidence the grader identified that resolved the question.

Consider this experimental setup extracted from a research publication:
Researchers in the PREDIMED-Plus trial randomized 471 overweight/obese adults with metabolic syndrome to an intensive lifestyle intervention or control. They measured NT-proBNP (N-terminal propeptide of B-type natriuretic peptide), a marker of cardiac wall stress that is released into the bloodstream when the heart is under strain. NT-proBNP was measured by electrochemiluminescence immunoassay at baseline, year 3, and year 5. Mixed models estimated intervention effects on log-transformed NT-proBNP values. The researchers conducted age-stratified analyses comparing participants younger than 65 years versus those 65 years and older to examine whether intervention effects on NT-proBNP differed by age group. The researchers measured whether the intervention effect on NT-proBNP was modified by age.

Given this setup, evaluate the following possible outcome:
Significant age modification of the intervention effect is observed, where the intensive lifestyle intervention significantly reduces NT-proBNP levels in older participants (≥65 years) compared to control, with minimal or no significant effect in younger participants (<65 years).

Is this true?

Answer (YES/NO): NO